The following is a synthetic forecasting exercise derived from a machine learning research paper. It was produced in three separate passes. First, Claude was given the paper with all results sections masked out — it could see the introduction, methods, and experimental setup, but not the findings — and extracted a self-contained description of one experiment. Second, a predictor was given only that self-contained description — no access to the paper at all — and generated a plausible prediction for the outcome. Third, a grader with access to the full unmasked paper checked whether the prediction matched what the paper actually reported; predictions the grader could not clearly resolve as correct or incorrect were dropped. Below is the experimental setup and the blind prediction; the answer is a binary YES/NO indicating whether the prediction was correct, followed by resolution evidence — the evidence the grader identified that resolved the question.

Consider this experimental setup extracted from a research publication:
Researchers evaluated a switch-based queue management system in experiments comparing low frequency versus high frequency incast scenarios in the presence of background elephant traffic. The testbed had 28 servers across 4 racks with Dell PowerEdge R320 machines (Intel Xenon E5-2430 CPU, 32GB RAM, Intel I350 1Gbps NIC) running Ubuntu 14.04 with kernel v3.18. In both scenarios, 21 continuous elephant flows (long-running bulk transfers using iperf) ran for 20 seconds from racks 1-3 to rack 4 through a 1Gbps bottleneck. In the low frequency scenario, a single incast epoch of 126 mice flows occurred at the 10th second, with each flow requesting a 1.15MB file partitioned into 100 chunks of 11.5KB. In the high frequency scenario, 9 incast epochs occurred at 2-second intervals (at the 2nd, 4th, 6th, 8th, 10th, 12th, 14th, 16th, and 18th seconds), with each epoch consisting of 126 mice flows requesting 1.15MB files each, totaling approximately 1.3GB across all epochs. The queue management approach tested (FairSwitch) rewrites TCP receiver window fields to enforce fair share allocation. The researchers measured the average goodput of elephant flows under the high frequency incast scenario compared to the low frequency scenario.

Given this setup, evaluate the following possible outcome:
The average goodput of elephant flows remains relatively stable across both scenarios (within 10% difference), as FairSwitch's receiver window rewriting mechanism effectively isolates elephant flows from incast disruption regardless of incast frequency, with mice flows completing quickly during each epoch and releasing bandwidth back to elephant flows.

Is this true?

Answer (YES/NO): NO